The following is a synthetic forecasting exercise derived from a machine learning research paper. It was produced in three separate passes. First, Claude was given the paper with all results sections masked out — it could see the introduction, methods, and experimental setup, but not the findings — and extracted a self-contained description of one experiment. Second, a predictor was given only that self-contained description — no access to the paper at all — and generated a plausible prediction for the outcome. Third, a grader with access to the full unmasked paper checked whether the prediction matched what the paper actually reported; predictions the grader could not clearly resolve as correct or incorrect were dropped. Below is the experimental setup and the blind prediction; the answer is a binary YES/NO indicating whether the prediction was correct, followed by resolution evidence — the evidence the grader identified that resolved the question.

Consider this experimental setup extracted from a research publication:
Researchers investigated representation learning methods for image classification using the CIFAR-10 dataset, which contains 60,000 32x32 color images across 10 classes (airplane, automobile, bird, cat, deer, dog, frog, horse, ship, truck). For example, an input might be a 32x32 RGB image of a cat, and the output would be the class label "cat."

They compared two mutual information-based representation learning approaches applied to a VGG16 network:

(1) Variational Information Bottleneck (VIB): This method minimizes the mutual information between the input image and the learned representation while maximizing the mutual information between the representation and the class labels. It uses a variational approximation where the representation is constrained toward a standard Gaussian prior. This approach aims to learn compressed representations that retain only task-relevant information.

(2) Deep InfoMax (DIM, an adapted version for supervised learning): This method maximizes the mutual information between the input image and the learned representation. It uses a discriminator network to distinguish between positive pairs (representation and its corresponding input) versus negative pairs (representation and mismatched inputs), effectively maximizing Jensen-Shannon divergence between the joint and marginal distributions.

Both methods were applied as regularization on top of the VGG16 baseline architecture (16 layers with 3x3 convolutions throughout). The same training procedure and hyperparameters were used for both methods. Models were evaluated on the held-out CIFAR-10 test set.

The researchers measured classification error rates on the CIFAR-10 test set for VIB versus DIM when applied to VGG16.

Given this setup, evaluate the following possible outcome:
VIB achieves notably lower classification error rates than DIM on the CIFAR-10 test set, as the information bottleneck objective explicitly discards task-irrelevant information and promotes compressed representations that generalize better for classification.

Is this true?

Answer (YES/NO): NO